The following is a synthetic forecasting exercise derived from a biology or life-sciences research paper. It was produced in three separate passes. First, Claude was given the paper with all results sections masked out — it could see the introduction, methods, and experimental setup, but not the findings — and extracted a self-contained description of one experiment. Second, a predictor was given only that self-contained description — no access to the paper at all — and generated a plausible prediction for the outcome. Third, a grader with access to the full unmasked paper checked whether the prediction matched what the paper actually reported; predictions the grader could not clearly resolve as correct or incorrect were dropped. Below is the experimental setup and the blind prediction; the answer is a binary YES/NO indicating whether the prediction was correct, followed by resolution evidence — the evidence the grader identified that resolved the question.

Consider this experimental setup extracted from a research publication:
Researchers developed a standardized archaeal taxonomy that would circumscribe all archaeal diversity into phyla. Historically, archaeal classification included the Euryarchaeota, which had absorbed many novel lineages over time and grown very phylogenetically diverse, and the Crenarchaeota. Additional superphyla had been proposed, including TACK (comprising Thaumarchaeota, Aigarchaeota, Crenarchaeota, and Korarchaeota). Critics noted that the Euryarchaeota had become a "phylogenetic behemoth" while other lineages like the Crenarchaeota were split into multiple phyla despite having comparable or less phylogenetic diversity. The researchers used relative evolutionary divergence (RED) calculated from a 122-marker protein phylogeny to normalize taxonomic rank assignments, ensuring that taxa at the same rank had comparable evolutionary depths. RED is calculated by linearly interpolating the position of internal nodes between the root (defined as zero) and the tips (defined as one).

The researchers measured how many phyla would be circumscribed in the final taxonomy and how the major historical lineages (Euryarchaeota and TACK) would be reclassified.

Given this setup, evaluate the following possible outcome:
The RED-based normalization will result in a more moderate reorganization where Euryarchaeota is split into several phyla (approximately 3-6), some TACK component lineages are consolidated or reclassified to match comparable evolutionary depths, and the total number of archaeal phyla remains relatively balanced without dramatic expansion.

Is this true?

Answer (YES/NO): YES